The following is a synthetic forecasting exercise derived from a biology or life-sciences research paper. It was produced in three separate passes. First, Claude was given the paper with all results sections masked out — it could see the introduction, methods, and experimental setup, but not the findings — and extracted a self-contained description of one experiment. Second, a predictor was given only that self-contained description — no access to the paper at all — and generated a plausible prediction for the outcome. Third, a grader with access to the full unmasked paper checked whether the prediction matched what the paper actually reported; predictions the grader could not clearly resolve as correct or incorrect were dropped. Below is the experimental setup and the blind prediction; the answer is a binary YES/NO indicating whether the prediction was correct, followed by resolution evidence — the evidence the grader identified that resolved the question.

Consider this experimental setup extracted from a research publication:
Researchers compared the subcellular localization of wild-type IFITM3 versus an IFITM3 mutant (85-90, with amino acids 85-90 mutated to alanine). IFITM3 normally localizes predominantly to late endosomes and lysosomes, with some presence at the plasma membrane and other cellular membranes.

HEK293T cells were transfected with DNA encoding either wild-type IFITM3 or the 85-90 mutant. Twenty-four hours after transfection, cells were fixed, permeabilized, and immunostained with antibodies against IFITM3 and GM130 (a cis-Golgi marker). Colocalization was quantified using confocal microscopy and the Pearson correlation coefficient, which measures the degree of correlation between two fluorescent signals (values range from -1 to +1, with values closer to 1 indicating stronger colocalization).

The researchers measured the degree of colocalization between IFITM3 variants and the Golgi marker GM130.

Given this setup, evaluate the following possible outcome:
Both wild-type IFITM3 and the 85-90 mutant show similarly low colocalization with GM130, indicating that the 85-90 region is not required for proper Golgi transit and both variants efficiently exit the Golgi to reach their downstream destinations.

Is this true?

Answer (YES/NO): NO